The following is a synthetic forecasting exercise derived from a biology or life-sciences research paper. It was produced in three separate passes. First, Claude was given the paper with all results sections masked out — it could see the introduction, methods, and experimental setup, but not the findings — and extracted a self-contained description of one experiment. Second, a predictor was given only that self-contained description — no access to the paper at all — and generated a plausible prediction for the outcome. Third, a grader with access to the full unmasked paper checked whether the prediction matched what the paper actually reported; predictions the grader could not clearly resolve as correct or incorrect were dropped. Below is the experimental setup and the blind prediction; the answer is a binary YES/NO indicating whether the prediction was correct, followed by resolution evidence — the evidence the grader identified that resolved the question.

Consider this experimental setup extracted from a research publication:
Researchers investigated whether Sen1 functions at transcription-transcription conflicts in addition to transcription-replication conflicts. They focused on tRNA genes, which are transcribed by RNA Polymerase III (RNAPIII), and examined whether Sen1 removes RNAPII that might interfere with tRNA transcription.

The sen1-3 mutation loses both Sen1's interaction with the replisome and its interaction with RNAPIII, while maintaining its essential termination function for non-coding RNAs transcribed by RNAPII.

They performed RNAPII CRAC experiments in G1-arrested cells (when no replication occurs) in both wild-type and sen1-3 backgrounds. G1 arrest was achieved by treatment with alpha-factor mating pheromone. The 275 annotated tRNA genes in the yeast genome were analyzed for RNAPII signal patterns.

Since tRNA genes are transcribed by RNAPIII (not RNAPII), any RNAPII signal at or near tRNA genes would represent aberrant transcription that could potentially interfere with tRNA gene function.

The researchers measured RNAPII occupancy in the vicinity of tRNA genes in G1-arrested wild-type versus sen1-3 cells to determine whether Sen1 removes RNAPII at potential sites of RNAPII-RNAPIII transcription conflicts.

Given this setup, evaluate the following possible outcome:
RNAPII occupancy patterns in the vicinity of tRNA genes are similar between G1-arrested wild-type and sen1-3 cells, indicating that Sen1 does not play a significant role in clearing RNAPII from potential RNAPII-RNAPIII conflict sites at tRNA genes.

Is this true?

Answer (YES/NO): NO